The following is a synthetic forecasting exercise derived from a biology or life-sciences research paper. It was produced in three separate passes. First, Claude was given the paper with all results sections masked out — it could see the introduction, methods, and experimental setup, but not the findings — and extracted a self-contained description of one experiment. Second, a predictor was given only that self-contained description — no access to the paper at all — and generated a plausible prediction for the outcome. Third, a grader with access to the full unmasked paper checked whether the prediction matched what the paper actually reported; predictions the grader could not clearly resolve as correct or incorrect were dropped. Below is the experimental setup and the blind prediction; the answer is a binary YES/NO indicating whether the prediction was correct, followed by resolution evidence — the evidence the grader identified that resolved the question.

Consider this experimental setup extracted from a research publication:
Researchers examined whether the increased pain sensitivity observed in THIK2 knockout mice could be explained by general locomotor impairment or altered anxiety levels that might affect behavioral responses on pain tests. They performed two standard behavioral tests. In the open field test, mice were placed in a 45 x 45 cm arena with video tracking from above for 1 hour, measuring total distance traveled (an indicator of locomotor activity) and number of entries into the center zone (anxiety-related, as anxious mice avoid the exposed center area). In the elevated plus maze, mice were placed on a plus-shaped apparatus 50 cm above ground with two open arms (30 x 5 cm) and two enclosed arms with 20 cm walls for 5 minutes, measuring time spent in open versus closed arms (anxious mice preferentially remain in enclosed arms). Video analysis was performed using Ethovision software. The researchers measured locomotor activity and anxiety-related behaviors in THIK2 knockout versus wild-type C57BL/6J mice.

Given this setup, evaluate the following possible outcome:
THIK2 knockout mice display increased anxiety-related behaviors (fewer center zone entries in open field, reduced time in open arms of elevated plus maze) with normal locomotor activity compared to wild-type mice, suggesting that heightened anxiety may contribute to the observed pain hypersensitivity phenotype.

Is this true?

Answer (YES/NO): NO